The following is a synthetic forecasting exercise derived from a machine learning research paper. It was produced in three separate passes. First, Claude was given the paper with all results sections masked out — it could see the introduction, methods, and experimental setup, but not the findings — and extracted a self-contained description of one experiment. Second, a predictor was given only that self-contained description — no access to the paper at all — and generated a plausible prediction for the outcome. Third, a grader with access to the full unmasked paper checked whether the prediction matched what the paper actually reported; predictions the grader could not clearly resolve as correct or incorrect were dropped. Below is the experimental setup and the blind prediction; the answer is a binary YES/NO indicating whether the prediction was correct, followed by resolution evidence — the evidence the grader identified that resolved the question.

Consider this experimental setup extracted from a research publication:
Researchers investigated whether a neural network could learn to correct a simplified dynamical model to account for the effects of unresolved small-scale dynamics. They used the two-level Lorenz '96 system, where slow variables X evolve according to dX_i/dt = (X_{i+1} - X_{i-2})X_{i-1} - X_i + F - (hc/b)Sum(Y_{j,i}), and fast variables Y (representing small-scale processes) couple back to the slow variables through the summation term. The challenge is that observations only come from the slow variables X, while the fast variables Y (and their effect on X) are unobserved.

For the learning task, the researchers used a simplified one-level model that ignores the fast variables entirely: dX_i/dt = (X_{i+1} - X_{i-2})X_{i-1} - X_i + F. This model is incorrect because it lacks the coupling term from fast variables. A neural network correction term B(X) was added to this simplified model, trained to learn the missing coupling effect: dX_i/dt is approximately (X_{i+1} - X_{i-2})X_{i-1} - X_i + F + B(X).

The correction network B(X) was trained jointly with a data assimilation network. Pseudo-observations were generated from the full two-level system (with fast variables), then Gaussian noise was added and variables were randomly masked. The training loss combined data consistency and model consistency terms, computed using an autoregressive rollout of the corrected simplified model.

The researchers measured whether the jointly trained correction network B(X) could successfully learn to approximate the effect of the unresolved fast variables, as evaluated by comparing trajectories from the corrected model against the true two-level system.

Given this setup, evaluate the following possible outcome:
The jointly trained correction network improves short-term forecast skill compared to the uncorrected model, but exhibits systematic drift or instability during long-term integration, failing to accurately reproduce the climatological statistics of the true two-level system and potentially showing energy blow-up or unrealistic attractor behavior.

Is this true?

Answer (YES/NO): NO